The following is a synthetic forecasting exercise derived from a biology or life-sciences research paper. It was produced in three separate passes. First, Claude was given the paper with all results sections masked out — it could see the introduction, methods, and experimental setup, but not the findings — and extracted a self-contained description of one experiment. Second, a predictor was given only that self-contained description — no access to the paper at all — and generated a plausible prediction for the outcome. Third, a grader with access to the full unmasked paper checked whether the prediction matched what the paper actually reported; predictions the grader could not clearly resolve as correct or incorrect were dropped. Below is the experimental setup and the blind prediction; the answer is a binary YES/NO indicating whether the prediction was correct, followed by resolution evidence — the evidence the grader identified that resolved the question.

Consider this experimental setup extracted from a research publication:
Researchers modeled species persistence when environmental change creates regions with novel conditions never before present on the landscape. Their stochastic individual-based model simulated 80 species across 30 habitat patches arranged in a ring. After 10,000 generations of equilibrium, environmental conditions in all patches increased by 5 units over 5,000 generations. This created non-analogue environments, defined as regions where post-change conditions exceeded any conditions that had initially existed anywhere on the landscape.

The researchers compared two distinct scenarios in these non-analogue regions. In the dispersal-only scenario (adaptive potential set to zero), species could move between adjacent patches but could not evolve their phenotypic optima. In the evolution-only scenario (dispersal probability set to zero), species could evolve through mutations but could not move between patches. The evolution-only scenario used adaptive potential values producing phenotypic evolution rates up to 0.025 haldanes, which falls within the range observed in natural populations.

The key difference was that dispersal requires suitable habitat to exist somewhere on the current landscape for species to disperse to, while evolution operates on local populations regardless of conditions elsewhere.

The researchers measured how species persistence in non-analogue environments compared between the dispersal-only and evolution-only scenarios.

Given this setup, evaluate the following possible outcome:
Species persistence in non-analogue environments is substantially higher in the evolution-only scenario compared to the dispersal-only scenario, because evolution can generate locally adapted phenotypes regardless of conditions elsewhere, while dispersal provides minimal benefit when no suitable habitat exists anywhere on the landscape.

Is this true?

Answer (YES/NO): YES